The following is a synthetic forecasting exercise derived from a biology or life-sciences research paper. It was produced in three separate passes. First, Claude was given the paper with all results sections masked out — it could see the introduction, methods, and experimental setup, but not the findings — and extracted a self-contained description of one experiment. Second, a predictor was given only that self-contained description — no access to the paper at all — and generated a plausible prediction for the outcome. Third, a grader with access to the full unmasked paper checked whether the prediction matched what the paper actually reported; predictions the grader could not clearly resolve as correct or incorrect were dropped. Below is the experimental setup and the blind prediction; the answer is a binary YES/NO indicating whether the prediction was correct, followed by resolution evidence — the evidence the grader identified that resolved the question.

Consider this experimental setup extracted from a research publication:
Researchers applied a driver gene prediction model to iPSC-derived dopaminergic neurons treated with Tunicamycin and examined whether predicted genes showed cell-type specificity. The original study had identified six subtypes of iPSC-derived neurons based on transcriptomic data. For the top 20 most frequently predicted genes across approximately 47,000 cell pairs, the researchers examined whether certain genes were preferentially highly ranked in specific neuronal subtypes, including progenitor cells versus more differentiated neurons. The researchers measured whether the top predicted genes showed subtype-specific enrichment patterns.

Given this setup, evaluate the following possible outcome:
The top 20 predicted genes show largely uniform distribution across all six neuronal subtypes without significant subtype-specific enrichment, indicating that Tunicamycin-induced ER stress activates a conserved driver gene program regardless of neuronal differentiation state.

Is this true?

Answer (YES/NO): NO